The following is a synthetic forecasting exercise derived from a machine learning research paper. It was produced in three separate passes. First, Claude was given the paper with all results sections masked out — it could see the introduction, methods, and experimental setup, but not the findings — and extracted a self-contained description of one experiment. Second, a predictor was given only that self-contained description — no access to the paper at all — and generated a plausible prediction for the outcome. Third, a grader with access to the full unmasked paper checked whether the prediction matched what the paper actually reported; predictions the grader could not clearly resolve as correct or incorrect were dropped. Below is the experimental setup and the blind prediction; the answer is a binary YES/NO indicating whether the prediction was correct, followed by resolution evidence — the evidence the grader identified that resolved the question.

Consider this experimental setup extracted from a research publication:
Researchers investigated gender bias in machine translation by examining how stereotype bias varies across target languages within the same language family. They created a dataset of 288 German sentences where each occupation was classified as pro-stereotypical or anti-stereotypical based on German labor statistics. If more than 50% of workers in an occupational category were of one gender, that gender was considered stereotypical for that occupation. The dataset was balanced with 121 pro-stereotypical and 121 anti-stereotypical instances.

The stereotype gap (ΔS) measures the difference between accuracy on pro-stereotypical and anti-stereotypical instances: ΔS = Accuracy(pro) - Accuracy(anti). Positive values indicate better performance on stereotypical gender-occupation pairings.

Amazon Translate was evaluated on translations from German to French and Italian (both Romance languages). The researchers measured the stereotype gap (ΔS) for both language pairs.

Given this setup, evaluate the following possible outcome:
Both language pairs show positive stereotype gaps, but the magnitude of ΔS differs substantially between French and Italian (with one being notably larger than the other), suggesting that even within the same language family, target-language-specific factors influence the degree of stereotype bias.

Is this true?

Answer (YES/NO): YES